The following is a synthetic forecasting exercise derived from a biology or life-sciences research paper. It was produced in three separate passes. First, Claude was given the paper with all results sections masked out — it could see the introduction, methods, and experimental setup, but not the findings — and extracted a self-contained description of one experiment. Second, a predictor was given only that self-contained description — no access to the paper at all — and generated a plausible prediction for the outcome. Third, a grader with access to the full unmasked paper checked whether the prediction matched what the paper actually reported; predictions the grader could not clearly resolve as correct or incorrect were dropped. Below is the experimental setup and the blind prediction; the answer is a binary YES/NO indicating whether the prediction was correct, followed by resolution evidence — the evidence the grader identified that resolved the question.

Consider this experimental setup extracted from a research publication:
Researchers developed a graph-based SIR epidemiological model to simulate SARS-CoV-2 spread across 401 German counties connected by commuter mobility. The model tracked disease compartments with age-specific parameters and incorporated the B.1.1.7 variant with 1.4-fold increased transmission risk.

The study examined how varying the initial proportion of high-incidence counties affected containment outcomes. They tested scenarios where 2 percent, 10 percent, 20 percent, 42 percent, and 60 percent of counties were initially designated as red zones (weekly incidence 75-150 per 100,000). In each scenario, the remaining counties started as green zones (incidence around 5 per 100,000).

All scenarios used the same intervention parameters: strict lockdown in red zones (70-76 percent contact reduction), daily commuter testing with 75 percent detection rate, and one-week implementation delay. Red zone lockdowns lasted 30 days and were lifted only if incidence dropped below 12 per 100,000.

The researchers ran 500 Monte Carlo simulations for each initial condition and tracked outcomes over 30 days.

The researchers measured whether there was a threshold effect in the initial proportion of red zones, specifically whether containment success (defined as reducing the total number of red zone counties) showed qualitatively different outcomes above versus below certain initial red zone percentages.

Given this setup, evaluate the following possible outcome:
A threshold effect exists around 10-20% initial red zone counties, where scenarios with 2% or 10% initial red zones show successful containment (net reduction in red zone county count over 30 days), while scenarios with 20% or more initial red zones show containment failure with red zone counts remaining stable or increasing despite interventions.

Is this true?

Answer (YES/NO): NO